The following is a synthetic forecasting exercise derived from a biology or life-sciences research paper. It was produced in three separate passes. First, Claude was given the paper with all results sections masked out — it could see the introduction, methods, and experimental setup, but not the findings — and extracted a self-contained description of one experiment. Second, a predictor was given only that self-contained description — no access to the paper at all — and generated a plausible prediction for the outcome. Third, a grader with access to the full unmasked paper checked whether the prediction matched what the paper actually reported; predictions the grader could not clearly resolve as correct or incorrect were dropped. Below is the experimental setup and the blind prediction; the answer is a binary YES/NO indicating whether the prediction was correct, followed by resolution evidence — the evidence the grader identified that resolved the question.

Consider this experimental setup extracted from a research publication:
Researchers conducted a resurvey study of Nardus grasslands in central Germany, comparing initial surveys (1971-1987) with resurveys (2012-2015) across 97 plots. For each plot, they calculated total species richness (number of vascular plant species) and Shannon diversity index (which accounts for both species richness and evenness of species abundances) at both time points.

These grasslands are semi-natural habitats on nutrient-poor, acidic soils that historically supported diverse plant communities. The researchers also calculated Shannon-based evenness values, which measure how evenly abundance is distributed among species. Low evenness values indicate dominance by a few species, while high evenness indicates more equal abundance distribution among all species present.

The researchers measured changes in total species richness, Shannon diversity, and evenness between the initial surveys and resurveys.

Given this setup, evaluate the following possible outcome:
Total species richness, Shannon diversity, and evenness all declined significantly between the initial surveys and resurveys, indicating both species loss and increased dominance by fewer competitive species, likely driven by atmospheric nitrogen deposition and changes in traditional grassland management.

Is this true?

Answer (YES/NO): NO